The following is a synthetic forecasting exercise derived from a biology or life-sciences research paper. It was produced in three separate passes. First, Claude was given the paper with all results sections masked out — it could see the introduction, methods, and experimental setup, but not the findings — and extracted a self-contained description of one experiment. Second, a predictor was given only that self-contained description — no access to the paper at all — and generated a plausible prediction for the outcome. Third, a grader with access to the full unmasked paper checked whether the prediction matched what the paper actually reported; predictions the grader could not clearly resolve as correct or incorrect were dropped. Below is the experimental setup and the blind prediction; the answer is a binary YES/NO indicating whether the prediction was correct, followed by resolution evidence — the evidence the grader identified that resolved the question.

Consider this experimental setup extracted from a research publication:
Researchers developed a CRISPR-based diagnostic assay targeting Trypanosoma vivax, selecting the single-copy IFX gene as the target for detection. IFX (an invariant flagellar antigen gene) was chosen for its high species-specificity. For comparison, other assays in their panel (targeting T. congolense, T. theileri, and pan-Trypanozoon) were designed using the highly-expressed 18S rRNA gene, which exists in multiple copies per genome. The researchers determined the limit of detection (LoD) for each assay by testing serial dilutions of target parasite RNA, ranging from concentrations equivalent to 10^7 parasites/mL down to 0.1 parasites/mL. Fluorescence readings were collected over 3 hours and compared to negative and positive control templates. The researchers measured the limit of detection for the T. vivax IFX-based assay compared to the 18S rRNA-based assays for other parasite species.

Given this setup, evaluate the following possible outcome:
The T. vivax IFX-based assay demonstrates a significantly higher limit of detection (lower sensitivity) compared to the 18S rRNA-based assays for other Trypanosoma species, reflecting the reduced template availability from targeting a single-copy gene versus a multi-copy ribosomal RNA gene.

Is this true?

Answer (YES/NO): YES